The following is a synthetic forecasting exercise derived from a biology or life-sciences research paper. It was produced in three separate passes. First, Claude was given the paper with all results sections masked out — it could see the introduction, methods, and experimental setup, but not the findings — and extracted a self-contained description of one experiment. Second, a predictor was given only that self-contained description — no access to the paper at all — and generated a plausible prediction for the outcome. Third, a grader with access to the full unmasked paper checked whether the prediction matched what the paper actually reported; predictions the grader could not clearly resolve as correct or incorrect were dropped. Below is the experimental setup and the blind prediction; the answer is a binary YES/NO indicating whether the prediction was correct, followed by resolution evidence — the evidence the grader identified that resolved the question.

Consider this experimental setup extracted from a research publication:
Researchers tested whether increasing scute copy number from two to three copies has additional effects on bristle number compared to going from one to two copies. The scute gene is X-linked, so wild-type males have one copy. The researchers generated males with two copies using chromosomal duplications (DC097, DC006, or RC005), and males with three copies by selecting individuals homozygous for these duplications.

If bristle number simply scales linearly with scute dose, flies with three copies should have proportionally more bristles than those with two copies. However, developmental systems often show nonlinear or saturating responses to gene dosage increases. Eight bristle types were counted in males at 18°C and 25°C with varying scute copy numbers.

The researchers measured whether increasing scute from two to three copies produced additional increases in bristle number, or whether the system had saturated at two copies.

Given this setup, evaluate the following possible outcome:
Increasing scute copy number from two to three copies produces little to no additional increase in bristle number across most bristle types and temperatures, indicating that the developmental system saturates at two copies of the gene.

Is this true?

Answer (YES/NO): NO